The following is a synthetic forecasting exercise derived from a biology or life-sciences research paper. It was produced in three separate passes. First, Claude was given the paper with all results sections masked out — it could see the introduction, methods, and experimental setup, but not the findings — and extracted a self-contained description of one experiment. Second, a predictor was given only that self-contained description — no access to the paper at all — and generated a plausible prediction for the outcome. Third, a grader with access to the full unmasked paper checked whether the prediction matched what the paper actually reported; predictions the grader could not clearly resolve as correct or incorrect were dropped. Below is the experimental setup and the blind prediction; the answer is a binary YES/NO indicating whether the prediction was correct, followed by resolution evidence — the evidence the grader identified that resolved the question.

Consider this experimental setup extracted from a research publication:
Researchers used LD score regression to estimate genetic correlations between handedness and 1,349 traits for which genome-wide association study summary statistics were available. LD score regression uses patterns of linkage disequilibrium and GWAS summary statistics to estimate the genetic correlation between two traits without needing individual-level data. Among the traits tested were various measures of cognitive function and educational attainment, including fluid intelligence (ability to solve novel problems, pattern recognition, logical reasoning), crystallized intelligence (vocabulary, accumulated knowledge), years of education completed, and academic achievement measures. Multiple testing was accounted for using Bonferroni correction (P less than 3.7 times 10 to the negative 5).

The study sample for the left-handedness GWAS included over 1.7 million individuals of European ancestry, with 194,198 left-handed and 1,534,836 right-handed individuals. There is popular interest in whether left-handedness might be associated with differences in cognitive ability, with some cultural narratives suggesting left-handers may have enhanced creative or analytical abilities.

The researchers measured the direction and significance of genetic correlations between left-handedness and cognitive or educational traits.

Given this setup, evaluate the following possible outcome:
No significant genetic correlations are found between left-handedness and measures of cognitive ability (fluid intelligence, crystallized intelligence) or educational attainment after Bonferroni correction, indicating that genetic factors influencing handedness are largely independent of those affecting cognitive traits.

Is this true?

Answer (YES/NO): YES